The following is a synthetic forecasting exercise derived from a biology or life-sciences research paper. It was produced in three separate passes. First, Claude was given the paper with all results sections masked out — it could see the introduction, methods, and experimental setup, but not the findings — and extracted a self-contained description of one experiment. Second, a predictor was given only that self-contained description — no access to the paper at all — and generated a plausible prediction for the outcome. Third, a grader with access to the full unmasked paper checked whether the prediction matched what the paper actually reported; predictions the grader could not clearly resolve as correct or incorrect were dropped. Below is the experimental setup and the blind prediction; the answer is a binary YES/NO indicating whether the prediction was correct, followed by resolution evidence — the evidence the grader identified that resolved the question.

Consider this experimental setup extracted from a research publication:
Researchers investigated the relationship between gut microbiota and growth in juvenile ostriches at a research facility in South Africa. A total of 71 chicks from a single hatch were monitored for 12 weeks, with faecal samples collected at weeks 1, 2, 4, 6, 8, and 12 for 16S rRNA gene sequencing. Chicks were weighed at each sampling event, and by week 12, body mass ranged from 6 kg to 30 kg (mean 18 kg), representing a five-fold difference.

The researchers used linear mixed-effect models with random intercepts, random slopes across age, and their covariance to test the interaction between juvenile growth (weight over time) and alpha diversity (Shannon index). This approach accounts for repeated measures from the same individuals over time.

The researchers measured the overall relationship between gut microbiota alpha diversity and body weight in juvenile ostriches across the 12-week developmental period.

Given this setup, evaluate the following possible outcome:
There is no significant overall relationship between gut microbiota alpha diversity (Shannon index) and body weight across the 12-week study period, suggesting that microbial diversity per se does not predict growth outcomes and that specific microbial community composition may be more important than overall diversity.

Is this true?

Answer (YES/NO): NO